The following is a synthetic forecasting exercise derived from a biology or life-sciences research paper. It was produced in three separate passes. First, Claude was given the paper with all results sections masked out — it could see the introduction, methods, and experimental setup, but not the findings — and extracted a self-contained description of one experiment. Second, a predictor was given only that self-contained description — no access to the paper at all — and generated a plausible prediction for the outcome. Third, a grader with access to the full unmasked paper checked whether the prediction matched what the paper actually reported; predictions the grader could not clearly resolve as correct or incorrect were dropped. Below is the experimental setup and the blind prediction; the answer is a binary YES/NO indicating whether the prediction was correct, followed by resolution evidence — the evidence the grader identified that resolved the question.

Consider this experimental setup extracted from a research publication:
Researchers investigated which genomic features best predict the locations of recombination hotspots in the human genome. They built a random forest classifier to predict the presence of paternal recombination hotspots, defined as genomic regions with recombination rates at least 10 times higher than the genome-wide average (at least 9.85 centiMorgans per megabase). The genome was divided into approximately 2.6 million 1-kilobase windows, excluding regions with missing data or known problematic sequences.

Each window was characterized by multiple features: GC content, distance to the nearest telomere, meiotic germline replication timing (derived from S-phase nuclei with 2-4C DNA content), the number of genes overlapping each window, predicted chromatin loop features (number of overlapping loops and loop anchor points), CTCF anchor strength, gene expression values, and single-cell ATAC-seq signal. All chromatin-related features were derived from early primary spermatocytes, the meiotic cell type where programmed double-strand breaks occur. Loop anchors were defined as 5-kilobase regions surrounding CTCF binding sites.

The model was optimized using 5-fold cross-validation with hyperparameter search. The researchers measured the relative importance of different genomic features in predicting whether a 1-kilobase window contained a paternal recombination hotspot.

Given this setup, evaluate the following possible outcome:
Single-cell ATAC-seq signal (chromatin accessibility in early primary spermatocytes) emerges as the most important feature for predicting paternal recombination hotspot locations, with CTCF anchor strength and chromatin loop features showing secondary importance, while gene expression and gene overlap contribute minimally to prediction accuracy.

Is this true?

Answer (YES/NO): NO